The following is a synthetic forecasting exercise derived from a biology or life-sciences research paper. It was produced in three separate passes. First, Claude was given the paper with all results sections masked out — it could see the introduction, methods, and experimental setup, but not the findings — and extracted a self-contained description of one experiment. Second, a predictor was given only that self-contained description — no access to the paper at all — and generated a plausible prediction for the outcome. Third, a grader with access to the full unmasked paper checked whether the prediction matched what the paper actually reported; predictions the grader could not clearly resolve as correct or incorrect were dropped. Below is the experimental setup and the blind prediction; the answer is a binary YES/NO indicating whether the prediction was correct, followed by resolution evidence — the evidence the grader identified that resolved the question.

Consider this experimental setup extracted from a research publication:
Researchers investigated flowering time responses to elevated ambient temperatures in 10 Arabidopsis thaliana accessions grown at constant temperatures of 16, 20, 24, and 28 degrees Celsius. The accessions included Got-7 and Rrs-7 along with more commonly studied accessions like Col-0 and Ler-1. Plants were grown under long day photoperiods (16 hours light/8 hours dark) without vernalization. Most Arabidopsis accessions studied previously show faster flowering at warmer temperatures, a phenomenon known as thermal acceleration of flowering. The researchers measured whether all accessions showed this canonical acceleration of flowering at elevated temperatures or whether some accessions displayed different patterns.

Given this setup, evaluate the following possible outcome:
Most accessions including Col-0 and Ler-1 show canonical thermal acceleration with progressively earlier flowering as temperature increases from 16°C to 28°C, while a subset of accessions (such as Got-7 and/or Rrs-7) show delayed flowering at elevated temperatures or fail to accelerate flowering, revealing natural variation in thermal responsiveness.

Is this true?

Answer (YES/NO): YES